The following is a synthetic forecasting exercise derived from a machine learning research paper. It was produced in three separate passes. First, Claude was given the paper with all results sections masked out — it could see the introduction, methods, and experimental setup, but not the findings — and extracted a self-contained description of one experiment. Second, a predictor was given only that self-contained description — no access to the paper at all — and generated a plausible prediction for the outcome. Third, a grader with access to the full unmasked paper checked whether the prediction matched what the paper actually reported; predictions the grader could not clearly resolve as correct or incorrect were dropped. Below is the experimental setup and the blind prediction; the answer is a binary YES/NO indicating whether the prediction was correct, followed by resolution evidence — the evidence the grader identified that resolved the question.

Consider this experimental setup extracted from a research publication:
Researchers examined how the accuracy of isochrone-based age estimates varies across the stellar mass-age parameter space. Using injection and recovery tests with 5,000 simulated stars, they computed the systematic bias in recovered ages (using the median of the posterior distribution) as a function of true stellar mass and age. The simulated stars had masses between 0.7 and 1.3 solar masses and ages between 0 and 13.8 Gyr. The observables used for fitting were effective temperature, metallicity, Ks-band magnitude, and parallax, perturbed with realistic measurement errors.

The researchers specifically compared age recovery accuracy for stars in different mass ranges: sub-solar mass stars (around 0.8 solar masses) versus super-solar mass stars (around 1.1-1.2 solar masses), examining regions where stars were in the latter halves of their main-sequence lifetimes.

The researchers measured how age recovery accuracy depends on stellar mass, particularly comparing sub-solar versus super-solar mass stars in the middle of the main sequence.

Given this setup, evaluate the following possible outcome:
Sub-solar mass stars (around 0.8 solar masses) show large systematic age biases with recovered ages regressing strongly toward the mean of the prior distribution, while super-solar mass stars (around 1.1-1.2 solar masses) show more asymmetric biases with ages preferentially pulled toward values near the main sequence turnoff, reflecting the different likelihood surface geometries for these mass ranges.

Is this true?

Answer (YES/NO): NO